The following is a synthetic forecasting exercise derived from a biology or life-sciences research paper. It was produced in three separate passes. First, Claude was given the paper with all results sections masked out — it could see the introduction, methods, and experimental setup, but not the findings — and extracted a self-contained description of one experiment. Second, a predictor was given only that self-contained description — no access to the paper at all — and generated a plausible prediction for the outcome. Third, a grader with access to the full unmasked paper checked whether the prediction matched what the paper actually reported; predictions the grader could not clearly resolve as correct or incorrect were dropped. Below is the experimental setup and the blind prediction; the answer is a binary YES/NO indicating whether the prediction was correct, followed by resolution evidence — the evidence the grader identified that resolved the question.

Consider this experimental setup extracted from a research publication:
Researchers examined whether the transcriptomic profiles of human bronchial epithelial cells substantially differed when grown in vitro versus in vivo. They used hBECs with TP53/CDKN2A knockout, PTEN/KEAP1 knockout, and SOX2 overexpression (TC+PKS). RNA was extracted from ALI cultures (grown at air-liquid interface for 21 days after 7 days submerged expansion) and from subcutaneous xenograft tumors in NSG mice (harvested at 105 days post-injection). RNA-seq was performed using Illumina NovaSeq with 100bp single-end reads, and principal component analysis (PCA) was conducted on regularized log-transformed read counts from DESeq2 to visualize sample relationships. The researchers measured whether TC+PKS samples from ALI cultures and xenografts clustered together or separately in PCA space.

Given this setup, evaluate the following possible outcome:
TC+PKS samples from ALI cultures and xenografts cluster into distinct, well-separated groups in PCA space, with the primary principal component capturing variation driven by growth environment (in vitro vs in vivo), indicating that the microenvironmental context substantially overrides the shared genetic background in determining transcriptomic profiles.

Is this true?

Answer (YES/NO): NO